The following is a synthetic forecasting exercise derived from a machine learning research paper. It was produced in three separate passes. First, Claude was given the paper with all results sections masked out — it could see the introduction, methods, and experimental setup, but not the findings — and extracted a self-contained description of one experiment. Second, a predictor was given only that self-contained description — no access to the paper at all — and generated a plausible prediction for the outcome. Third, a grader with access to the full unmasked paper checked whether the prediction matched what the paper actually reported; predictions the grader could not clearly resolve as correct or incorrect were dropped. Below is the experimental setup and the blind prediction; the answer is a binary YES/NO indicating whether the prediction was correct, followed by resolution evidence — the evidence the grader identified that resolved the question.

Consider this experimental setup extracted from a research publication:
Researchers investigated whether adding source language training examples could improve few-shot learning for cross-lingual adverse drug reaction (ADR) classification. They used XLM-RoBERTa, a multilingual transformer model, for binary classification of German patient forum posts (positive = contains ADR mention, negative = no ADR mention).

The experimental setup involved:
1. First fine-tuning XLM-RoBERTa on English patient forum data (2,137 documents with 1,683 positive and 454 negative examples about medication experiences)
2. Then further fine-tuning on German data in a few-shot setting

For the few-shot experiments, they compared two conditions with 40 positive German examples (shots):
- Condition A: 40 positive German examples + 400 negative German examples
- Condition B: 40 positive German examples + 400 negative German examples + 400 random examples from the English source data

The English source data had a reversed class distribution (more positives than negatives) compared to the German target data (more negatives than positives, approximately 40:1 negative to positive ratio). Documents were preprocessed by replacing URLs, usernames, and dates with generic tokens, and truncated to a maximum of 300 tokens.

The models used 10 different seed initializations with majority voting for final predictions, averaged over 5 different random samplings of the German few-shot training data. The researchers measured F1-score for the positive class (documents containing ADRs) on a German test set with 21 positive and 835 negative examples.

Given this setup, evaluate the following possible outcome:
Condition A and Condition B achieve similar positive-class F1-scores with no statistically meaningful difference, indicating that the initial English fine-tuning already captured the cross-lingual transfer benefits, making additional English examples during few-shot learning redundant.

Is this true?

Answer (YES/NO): NO